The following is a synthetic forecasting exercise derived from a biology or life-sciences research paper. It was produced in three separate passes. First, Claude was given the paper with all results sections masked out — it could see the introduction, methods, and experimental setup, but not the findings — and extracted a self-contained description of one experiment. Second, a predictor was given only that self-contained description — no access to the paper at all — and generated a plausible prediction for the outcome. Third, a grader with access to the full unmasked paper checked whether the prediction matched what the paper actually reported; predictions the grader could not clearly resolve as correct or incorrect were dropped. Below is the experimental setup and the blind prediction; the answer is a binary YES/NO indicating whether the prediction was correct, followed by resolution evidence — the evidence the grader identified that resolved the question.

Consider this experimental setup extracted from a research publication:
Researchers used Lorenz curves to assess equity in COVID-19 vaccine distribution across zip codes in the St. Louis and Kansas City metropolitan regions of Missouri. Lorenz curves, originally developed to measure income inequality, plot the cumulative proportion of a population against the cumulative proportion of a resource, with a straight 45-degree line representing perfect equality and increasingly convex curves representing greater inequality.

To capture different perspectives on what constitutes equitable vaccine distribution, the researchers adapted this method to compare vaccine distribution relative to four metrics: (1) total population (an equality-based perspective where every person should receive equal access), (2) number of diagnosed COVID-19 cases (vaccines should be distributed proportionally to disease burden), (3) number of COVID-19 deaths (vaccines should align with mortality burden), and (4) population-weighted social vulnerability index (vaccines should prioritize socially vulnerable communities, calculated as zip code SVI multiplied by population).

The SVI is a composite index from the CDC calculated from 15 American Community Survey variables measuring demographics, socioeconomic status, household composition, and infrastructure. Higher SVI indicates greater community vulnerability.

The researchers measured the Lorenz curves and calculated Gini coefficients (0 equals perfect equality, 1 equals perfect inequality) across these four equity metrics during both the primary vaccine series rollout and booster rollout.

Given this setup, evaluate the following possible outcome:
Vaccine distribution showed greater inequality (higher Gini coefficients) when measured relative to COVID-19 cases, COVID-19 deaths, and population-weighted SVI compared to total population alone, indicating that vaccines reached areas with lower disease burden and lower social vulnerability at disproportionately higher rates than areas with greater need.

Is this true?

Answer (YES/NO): YES